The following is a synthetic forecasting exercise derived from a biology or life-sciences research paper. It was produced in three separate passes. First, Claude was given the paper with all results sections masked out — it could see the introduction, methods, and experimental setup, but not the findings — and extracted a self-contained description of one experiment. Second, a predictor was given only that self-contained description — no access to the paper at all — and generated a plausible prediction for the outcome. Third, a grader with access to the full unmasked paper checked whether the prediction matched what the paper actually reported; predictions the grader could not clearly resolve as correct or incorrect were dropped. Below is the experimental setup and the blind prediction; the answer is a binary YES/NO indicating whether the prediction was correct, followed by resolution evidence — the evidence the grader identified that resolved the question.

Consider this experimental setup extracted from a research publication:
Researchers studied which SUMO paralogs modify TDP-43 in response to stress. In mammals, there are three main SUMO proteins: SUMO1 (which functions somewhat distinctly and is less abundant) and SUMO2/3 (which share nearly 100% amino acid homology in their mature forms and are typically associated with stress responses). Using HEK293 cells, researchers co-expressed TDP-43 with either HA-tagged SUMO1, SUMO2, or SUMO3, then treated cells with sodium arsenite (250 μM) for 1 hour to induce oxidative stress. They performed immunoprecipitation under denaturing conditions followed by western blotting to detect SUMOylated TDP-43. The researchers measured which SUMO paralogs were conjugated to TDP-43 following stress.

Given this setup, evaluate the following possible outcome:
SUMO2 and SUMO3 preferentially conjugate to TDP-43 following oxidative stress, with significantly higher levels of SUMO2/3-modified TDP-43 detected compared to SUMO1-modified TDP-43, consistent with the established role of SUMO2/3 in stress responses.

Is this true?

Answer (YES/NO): YES